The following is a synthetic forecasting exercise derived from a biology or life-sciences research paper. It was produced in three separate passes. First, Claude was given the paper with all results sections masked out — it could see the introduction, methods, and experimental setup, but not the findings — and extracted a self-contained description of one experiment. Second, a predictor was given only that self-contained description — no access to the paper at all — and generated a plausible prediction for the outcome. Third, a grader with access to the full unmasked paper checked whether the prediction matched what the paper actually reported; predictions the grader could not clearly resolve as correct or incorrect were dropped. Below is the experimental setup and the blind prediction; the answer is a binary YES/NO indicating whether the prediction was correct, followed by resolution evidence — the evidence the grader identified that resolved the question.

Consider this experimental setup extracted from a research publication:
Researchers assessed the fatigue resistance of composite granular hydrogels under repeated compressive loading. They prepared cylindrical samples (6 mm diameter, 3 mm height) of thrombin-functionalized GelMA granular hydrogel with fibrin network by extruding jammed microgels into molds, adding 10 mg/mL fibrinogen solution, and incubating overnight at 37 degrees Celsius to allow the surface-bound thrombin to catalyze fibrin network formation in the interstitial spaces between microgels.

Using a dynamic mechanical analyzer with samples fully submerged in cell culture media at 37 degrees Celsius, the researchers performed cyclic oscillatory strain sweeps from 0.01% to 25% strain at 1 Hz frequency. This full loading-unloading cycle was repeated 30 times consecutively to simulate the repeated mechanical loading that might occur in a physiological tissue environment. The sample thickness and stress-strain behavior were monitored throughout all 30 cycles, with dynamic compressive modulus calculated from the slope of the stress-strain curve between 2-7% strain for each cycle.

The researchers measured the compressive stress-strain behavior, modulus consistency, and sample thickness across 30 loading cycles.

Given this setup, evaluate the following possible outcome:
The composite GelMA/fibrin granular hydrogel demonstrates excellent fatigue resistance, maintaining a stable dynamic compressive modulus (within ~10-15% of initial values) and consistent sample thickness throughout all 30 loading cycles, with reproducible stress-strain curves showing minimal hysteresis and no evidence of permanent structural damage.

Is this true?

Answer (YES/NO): NO